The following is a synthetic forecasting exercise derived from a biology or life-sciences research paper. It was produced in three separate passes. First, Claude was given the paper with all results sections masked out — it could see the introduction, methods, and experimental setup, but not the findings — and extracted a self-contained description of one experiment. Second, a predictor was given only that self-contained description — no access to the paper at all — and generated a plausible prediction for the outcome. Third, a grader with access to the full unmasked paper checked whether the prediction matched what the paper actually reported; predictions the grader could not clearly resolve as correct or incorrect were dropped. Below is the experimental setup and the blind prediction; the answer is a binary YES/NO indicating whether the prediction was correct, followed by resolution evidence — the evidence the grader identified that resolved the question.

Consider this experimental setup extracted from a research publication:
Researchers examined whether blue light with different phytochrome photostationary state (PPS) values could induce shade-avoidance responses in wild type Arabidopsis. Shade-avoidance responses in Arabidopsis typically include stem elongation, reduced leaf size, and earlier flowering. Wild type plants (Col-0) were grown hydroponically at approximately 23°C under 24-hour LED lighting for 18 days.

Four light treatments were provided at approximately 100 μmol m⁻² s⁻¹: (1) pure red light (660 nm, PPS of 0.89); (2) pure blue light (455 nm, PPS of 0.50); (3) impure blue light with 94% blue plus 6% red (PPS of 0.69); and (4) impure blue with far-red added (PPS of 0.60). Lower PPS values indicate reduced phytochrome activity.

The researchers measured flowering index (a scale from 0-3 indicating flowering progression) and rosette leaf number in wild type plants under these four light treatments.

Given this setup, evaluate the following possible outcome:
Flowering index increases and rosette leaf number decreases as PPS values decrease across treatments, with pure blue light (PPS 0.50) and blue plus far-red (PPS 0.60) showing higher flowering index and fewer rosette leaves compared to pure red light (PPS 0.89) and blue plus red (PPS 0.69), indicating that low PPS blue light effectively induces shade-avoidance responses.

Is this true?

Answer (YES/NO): YES